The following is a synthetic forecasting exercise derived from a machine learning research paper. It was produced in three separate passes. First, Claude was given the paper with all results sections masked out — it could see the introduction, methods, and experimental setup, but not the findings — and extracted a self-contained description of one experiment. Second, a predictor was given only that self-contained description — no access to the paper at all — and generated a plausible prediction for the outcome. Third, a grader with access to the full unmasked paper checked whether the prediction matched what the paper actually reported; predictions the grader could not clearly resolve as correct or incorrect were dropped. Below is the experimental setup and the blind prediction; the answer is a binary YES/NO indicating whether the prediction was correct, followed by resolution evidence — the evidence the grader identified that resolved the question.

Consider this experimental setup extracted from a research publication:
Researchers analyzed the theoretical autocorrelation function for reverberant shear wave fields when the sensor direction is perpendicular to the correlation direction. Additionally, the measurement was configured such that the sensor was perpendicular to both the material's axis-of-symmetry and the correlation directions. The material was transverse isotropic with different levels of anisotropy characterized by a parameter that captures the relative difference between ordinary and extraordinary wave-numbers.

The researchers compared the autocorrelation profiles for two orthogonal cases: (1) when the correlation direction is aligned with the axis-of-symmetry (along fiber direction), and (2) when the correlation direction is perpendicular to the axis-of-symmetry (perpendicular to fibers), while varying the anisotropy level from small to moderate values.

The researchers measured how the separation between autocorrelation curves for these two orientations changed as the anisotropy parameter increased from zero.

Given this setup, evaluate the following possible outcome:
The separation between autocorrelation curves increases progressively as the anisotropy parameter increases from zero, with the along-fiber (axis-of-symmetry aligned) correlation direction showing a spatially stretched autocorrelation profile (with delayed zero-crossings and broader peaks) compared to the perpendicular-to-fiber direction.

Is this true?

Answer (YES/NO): NO